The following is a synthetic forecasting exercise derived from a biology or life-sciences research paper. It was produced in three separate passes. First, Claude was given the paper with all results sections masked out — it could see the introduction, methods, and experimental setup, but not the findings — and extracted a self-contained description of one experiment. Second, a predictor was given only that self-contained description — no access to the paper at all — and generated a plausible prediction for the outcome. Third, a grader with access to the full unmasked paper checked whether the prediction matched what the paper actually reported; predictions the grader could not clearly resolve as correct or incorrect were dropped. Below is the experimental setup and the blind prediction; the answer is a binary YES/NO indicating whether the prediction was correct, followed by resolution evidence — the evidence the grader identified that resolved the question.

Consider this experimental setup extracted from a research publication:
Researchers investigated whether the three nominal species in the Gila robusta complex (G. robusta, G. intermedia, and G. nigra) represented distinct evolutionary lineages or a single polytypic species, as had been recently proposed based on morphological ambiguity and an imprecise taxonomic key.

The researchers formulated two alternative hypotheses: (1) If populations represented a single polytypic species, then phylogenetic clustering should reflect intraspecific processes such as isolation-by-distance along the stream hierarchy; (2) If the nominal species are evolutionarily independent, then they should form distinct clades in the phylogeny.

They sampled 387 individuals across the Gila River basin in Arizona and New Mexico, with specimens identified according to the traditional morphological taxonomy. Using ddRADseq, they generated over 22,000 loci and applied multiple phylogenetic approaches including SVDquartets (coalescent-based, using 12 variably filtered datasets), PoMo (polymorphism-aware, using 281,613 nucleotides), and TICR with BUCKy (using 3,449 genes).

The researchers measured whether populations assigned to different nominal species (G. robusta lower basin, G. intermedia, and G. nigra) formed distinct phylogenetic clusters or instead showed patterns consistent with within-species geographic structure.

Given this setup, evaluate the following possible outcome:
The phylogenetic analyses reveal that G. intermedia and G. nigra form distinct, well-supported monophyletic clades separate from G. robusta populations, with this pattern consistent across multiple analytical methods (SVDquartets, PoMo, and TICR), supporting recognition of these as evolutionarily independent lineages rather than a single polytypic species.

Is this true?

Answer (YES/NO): NO